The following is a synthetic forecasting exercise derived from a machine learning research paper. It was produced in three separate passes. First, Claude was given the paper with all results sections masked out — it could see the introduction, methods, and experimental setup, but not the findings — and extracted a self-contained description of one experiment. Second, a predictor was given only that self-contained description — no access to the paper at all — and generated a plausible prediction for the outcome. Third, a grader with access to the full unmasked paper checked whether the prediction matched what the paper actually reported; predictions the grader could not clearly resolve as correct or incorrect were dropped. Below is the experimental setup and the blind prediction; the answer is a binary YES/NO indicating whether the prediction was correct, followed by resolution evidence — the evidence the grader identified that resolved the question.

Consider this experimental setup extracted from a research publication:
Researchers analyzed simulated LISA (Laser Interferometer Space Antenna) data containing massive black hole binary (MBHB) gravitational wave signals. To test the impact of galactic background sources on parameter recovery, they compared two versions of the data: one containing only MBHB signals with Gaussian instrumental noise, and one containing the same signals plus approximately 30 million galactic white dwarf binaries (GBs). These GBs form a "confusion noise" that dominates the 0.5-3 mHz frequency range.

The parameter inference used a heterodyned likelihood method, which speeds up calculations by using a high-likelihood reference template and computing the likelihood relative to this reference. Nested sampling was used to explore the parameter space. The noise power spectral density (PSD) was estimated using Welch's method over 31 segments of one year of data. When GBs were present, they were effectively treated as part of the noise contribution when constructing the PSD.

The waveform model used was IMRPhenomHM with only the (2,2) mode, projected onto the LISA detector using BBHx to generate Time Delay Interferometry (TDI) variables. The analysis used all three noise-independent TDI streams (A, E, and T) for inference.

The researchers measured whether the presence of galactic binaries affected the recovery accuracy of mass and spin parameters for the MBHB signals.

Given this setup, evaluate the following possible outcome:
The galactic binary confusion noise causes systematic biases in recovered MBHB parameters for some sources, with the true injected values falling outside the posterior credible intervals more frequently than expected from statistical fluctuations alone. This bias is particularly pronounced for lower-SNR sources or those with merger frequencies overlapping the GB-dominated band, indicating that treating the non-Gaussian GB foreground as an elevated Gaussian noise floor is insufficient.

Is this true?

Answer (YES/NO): NO